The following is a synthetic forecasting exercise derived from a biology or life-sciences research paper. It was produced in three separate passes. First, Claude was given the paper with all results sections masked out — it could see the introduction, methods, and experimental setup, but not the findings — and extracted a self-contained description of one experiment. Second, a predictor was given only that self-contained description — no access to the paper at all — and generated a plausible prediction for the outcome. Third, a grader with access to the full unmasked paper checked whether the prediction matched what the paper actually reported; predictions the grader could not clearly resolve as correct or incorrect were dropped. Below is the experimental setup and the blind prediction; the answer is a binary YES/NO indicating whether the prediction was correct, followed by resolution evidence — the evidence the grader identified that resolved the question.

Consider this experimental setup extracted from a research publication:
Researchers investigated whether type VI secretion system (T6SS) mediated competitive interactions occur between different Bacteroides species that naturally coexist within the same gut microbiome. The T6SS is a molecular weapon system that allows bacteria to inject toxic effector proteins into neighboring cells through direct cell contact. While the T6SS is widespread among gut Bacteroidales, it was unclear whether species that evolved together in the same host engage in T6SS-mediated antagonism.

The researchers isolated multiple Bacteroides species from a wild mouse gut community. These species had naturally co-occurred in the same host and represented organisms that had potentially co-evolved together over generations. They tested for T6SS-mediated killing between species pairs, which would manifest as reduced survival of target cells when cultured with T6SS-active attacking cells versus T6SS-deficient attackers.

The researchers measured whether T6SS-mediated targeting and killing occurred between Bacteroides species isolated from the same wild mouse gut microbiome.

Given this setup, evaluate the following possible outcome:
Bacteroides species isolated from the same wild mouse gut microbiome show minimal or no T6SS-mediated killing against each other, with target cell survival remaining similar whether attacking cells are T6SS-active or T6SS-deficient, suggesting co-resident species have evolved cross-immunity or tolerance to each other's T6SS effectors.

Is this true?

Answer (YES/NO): NO